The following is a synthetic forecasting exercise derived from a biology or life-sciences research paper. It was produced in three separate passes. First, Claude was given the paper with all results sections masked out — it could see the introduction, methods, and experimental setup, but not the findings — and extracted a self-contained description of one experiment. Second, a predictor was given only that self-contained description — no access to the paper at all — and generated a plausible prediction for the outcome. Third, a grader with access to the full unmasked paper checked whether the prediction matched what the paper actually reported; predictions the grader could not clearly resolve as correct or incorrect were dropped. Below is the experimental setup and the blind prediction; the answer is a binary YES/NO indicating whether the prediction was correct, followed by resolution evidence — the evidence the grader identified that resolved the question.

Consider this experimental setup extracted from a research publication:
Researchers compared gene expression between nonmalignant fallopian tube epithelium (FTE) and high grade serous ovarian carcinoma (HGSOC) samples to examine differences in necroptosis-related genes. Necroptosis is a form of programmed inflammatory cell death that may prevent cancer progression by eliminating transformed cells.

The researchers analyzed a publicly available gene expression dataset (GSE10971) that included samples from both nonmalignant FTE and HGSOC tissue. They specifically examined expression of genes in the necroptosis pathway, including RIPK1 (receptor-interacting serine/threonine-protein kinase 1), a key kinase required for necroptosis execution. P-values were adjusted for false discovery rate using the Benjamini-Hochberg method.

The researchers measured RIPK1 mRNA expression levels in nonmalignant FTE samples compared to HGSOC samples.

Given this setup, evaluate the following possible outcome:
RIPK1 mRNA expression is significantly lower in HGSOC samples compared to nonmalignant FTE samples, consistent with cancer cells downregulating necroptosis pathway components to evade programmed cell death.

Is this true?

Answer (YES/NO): NO